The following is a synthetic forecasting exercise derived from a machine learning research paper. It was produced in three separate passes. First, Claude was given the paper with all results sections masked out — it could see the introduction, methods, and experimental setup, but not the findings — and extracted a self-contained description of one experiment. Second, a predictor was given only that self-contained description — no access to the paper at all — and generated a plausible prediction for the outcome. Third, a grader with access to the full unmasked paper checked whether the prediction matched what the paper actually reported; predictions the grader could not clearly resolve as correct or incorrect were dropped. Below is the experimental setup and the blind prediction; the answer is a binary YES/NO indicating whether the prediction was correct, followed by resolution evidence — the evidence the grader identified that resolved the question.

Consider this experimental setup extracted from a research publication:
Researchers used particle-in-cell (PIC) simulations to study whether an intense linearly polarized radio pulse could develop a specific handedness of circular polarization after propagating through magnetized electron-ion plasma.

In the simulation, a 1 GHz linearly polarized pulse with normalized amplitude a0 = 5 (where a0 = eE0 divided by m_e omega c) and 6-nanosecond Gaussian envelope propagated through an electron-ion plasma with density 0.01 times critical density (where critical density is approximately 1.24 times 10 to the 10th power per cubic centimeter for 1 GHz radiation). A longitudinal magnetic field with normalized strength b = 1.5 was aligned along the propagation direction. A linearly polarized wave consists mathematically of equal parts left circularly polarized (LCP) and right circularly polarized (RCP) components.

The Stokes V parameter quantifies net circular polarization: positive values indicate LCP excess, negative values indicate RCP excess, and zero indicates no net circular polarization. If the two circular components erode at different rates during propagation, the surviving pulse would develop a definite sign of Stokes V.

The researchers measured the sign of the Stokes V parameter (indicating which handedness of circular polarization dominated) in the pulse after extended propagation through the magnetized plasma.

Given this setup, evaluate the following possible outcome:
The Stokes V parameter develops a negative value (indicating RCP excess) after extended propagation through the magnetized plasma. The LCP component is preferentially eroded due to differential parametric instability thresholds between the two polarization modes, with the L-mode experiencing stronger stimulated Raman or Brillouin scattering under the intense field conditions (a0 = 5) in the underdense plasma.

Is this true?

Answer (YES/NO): NO